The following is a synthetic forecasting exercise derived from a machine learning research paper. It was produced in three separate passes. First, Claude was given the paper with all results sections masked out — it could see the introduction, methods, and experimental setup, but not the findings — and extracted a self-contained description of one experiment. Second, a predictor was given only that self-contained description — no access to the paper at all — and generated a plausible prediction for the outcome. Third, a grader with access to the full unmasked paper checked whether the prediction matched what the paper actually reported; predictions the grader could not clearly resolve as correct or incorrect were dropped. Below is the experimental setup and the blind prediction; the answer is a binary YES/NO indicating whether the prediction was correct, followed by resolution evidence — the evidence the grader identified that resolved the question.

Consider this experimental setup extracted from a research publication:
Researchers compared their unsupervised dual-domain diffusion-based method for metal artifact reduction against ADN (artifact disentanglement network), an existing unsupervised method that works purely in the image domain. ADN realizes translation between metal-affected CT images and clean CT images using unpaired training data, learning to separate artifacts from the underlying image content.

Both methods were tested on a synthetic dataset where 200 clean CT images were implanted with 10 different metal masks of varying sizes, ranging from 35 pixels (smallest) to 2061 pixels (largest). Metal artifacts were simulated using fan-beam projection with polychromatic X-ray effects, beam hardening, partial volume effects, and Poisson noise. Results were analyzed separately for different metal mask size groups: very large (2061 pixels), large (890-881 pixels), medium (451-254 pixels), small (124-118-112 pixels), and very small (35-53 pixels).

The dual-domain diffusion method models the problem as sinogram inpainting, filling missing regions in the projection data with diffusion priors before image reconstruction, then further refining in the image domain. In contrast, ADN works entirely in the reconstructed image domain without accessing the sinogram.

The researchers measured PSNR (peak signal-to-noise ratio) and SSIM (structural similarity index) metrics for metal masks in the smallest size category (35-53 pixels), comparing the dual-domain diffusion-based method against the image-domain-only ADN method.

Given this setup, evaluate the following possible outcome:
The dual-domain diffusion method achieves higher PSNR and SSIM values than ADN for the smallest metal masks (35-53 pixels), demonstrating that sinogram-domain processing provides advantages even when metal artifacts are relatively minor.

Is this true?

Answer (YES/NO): NO